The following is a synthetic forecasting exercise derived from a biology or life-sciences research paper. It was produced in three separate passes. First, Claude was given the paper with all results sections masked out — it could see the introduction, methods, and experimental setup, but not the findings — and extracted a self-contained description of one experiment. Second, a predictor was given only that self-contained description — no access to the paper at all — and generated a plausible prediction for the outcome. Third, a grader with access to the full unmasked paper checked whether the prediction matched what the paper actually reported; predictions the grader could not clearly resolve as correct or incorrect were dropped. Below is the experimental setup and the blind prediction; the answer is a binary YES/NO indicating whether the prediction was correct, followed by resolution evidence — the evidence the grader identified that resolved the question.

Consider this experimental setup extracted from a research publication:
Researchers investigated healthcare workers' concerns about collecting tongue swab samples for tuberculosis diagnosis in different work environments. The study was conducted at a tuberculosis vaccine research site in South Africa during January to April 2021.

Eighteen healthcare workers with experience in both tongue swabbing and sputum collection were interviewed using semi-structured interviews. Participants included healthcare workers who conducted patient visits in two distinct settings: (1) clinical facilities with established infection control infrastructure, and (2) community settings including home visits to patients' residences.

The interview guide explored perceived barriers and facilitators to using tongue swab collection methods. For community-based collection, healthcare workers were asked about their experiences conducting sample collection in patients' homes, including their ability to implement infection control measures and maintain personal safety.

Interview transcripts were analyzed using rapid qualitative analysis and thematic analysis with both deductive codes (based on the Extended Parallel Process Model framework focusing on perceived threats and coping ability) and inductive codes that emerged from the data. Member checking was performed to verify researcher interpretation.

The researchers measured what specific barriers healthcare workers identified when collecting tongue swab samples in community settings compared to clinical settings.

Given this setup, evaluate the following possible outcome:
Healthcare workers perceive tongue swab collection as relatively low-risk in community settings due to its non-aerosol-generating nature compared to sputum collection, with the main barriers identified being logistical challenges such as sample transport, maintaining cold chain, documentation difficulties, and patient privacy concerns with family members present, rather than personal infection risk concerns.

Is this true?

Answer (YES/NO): NO